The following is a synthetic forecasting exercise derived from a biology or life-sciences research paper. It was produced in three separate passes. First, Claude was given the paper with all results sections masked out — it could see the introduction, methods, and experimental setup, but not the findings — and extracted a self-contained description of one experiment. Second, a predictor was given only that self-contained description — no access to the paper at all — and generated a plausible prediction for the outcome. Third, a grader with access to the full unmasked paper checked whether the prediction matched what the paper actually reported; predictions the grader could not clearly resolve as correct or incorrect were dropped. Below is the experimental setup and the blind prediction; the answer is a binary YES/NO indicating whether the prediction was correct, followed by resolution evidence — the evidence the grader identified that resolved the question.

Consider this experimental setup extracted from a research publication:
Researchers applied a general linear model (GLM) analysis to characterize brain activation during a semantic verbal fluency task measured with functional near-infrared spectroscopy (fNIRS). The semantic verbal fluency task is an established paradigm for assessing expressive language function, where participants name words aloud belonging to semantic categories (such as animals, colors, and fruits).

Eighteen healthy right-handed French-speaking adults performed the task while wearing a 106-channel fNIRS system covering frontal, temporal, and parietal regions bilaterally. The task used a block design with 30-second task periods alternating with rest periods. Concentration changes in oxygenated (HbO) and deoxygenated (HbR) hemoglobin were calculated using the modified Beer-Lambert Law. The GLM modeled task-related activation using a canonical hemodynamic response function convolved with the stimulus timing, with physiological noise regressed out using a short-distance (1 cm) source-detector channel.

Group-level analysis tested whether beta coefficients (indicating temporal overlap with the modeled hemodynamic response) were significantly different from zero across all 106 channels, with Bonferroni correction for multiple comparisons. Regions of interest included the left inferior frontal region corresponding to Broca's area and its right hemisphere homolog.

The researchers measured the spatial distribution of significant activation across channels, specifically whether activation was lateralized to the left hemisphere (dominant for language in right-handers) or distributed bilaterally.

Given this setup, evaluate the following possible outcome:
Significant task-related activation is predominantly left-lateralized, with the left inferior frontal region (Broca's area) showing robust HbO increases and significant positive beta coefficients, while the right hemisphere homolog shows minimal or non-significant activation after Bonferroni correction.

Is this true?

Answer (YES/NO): NO